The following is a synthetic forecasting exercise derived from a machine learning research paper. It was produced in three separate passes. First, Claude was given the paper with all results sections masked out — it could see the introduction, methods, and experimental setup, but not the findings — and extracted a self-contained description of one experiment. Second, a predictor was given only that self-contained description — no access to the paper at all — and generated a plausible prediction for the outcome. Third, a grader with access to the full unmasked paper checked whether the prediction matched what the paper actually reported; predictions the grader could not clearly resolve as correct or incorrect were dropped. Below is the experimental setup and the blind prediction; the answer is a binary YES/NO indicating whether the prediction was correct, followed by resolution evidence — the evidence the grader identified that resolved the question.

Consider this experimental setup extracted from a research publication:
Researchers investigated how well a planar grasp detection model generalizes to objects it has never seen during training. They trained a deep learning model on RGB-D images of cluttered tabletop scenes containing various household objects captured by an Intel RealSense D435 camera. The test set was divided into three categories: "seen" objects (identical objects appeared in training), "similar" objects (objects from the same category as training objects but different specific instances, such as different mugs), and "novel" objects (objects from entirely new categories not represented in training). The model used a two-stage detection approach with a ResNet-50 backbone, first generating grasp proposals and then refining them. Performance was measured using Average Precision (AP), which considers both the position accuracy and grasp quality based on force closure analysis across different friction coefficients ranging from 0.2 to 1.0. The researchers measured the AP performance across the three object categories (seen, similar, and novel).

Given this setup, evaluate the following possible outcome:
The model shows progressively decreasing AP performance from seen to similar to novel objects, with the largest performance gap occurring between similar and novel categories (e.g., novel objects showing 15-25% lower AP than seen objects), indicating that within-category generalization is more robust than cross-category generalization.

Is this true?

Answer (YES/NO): NO